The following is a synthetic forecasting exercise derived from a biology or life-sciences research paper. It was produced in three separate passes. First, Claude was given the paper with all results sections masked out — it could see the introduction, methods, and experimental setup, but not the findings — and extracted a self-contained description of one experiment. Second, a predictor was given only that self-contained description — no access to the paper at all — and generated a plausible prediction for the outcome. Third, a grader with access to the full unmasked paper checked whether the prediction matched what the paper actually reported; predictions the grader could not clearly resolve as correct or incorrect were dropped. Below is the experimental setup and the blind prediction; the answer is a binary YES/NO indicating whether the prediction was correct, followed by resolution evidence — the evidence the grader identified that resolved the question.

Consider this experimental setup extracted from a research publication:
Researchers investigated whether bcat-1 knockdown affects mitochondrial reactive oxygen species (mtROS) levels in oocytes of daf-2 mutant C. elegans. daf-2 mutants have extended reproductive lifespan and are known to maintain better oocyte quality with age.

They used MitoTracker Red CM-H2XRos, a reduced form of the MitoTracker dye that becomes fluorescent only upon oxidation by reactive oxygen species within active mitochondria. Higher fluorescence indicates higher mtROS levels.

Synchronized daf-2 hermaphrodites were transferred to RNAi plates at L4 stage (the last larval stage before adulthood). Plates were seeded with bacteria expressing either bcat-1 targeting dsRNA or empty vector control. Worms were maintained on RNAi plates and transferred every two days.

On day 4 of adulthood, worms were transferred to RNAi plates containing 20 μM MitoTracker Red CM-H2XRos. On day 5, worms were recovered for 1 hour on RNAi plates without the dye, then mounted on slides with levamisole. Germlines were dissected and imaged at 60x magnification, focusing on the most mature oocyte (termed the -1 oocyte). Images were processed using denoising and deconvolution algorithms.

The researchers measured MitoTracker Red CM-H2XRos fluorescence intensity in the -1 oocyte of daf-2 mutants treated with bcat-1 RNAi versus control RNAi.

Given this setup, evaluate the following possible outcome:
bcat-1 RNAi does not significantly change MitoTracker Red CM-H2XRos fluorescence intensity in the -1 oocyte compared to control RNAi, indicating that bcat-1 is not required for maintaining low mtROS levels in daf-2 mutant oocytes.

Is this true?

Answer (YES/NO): NO